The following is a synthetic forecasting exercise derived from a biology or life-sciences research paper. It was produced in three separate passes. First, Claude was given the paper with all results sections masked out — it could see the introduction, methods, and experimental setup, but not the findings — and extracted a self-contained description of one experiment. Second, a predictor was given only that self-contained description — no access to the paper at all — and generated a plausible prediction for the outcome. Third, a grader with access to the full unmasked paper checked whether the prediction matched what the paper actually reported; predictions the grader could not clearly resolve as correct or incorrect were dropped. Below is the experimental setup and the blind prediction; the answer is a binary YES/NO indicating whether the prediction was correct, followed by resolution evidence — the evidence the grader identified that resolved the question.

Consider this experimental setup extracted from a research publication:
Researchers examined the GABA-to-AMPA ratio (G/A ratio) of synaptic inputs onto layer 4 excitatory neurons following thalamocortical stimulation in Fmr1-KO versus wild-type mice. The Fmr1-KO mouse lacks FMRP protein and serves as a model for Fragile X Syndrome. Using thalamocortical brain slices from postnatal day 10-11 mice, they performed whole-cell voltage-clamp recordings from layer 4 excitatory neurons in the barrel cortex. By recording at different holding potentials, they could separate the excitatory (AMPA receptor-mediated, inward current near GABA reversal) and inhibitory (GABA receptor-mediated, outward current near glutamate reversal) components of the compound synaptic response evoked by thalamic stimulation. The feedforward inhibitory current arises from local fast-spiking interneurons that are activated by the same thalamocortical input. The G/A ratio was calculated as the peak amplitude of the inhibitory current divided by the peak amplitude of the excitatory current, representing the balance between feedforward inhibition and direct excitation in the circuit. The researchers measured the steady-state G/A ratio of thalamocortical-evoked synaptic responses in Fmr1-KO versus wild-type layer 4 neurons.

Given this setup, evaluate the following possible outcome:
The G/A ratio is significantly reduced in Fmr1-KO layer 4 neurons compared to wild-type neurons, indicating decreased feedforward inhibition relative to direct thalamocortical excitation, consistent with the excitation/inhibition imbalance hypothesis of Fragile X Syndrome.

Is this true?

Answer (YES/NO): NO